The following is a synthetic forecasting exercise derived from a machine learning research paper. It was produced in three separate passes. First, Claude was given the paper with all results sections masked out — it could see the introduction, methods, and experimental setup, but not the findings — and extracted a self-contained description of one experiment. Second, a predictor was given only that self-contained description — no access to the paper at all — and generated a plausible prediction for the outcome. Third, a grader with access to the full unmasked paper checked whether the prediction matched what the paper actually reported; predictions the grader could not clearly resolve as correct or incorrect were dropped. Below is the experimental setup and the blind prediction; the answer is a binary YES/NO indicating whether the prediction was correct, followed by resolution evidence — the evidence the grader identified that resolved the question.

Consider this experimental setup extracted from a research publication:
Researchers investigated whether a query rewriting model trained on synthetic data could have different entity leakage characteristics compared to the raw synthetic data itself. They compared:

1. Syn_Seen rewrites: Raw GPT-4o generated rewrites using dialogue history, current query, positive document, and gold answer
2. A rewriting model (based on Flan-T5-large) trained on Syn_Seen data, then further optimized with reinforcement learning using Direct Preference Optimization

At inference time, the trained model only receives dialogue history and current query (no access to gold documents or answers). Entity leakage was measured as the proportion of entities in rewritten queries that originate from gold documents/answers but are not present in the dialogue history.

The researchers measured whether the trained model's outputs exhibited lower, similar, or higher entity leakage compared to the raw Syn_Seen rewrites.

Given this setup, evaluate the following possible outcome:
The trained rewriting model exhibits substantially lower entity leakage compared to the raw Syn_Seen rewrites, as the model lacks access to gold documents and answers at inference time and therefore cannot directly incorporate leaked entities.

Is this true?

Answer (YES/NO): YES